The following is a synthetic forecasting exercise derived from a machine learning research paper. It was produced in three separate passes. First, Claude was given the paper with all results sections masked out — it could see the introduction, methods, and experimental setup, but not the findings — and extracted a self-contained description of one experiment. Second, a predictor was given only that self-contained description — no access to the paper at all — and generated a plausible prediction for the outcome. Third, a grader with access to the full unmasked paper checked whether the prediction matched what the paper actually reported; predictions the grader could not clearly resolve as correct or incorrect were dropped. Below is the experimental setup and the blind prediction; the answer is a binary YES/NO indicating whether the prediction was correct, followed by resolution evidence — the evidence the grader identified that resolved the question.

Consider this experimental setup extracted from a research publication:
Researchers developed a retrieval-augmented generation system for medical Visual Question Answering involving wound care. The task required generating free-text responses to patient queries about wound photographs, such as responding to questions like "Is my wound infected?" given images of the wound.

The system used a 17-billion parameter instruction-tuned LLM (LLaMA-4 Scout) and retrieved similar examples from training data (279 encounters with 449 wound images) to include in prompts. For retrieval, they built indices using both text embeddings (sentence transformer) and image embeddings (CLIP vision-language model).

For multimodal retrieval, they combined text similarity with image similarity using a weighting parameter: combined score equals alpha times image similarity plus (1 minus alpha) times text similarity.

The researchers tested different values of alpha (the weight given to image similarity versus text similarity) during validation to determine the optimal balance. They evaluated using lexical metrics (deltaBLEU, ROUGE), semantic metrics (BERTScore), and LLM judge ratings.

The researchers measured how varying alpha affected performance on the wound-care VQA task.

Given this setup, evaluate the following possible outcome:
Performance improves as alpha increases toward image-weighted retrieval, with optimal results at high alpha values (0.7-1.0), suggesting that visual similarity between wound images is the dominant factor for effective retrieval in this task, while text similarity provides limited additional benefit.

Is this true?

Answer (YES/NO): NO